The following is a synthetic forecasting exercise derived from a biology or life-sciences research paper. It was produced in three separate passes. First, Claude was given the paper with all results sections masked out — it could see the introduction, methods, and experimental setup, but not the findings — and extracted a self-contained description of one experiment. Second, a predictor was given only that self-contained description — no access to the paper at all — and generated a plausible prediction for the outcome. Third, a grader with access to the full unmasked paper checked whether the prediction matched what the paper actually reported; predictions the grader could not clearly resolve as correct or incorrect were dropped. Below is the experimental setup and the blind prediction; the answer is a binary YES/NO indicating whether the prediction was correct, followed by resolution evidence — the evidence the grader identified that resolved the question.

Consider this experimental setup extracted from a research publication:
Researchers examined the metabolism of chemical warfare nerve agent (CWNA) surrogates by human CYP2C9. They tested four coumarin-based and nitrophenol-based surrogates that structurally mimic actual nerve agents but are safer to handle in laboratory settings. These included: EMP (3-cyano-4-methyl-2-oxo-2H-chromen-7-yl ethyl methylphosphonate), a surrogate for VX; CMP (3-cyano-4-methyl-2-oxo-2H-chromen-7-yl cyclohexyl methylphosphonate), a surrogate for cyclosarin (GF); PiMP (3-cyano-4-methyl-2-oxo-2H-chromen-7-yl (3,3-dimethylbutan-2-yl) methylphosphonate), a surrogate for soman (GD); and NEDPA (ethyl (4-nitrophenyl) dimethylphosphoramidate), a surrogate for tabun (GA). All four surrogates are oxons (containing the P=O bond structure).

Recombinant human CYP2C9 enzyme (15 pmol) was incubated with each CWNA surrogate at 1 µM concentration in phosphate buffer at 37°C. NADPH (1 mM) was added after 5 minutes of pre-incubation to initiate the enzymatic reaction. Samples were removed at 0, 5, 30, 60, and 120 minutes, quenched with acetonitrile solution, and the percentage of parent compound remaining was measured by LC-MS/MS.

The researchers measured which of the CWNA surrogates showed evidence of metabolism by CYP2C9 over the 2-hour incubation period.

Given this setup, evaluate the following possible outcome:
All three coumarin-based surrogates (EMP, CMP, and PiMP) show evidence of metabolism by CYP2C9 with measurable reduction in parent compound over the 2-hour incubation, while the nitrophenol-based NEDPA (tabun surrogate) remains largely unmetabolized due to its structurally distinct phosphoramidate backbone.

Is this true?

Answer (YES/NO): NO